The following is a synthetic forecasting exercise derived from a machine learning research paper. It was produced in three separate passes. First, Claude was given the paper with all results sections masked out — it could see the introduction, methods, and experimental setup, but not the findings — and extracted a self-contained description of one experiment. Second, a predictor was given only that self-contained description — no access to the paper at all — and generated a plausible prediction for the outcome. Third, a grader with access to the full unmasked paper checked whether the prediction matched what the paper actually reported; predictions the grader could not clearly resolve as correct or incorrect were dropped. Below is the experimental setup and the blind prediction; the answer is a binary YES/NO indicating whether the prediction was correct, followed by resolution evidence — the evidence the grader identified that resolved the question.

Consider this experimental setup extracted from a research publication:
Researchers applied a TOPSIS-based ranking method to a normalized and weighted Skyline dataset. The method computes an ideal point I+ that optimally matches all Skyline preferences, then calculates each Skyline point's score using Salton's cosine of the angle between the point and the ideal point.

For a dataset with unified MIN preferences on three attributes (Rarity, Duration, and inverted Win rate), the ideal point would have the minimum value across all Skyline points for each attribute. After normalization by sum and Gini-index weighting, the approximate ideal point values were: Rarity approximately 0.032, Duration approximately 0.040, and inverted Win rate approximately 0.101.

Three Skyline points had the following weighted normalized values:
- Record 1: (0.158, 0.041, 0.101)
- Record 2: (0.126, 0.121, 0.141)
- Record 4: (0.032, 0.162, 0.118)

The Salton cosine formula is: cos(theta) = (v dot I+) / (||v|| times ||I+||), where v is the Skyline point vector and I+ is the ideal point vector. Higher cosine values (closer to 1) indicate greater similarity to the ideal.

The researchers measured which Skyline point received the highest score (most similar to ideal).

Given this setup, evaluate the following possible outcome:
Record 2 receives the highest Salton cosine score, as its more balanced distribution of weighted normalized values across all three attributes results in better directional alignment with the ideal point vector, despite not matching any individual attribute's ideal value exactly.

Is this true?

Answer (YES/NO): YES